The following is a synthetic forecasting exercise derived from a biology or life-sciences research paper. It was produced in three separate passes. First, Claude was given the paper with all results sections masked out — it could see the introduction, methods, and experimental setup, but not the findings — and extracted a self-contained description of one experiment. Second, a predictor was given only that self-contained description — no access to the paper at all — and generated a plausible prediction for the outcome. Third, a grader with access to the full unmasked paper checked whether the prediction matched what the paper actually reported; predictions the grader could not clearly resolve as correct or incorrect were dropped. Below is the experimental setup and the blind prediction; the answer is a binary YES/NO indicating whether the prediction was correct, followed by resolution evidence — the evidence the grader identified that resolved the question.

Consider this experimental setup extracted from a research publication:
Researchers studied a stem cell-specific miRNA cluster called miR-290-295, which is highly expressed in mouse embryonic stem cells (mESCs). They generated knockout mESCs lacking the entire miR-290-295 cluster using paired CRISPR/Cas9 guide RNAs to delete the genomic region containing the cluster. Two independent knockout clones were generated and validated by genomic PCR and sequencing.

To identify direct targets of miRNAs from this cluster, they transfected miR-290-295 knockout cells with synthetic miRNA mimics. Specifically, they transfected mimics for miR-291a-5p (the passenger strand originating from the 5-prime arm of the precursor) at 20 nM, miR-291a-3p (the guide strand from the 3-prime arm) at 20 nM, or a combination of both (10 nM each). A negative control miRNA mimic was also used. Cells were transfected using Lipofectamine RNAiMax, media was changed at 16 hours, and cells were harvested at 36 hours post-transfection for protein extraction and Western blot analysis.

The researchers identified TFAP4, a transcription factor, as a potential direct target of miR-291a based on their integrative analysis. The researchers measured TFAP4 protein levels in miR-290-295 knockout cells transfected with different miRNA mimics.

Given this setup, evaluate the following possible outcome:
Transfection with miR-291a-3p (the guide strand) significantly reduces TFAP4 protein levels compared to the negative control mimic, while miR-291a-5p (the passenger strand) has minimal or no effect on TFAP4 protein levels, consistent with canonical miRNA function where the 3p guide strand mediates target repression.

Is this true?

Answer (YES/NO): NO